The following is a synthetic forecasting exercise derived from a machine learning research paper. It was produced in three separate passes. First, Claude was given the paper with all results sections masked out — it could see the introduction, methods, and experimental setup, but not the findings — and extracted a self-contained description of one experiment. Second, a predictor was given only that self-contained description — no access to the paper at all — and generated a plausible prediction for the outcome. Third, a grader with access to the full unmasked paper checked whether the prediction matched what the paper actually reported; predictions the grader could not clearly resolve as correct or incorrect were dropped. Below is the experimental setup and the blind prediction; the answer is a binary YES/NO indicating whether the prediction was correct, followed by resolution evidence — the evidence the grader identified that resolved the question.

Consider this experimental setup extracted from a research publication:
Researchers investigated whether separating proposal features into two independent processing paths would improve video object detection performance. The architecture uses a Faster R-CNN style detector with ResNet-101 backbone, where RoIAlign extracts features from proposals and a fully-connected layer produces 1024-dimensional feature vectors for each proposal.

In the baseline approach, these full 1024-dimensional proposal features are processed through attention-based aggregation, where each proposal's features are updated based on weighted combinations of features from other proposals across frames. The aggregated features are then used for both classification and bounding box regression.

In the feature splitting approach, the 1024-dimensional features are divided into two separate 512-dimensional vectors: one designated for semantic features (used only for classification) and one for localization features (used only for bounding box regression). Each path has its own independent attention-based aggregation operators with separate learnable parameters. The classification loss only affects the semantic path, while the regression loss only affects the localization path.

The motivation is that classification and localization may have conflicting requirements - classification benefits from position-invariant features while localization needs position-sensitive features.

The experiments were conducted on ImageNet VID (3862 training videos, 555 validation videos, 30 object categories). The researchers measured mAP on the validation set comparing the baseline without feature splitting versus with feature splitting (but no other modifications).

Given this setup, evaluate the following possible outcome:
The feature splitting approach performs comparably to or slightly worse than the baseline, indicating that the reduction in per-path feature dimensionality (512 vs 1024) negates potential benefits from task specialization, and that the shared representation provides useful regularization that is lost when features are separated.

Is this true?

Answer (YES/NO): NO